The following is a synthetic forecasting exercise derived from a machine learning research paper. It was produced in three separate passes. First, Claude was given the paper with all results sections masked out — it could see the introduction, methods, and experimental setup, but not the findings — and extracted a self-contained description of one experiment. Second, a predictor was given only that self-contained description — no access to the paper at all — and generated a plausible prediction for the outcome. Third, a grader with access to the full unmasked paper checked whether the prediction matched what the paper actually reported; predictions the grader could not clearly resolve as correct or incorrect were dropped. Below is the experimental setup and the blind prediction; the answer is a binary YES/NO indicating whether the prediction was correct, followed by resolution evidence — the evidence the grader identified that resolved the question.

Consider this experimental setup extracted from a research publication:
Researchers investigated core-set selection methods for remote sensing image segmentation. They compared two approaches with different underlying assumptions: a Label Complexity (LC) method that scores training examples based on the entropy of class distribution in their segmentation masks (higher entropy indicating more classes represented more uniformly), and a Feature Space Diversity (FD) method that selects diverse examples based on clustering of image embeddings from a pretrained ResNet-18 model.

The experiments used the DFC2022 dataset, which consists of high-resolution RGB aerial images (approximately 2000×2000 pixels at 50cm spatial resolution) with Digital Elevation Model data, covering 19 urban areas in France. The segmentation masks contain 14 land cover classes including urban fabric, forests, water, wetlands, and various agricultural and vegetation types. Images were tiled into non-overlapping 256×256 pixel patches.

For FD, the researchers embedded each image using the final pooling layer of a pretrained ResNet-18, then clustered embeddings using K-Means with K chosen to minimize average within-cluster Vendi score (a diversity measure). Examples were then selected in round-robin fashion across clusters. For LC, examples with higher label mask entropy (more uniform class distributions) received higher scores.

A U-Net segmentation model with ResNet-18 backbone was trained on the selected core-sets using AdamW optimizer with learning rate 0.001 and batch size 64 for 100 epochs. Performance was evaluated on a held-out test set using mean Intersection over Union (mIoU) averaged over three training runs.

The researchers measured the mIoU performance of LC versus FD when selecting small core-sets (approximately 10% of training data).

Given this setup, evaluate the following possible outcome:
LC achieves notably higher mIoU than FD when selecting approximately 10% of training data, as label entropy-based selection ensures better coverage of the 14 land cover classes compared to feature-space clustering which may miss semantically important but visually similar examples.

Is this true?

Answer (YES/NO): YES